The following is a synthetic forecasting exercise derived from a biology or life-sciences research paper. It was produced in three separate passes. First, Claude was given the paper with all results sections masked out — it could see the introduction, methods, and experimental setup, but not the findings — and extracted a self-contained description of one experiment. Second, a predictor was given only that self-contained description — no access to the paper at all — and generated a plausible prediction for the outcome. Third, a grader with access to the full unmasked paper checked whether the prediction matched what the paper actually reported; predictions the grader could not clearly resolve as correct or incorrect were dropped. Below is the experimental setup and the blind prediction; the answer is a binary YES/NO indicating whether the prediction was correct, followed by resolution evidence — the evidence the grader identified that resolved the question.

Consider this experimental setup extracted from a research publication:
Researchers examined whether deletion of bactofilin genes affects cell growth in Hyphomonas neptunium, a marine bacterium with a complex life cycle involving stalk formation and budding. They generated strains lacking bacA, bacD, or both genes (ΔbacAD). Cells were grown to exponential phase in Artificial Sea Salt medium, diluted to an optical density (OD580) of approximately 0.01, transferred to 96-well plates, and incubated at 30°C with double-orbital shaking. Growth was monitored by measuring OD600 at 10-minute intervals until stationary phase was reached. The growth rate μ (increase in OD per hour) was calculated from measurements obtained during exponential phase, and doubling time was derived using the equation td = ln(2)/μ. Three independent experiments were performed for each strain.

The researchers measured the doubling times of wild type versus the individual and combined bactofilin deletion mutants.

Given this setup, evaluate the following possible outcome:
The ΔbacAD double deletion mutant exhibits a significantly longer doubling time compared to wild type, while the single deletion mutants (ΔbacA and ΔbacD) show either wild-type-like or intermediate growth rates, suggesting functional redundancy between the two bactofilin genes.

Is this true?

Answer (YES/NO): NO